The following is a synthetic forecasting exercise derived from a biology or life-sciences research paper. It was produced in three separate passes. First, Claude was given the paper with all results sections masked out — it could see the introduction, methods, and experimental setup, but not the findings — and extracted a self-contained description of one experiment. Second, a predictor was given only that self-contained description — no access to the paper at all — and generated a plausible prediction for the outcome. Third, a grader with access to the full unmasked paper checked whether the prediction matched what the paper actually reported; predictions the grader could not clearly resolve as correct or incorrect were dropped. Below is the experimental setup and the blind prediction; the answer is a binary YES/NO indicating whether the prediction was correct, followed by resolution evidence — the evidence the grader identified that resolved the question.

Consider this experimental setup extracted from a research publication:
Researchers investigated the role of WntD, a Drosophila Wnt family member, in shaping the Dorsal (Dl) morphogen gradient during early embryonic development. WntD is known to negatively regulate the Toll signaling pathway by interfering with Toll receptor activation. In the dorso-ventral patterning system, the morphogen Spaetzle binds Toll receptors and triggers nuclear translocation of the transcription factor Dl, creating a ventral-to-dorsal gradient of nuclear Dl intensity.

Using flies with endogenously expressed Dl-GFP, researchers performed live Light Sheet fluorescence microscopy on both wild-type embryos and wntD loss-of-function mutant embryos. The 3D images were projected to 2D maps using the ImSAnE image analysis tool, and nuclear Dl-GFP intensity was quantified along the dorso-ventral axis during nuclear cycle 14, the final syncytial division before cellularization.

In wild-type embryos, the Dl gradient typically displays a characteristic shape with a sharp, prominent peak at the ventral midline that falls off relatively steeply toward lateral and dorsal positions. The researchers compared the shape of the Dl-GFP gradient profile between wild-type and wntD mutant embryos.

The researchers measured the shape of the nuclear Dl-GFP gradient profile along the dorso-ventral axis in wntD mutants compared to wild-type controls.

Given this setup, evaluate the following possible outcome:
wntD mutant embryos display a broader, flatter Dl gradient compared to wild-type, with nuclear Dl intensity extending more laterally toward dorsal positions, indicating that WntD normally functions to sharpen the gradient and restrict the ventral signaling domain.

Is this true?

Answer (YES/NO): YES